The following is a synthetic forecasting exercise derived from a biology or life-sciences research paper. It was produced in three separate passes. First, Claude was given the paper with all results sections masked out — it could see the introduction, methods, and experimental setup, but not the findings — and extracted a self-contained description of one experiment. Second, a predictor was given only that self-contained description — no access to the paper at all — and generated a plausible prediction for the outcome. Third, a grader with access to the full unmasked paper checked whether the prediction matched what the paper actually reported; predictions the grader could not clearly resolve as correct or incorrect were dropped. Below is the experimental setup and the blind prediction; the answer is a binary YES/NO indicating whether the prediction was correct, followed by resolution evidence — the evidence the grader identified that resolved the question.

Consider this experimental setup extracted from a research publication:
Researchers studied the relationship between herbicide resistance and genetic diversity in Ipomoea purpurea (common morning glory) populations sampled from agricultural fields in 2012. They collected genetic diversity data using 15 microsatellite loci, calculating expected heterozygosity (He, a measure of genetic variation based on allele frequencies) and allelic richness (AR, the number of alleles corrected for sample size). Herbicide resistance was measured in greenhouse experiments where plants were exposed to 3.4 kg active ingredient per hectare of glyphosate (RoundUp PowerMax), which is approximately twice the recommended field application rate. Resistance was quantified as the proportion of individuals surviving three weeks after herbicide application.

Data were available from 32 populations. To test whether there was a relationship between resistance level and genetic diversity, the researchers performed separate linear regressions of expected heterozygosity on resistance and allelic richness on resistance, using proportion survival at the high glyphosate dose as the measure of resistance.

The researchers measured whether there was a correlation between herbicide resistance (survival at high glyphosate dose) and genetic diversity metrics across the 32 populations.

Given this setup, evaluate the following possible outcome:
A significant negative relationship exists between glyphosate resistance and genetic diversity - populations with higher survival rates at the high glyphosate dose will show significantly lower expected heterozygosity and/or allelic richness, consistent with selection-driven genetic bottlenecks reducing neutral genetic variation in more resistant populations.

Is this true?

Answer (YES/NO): YES